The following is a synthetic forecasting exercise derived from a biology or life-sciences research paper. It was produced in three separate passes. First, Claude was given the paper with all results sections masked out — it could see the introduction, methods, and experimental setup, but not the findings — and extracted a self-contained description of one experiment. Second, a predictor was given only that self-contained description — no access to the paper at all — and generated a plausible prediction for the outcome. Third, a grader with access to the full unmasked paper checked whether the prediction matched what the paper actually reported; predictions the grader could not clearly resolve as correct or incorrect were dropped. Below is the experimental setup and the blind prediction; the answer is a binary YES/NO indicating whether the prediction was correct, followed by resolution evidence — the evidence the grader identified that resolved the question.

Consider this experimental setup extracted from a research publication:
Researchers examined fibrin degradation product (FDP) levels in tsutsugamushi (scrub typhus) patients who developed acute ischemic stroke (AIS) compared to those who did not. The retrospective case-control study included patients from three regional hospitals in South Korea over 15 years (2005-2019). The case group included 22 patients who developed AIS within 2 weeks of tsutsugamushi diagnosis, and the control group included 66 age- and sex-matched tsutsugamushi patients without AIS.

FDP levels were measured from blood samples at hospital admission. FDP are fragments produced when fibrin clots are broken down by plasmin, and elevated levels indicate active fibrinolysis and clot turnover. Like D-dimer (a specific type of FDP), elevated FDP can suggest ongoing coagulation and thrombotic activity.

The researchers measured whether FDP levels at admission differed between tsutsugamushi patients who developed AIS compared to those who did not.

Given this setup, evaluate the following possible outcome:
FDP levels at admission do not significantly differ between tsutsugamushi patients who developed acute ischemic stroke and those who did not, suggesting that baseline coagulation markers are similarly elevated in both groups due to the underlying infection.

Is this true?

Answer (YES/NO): NO